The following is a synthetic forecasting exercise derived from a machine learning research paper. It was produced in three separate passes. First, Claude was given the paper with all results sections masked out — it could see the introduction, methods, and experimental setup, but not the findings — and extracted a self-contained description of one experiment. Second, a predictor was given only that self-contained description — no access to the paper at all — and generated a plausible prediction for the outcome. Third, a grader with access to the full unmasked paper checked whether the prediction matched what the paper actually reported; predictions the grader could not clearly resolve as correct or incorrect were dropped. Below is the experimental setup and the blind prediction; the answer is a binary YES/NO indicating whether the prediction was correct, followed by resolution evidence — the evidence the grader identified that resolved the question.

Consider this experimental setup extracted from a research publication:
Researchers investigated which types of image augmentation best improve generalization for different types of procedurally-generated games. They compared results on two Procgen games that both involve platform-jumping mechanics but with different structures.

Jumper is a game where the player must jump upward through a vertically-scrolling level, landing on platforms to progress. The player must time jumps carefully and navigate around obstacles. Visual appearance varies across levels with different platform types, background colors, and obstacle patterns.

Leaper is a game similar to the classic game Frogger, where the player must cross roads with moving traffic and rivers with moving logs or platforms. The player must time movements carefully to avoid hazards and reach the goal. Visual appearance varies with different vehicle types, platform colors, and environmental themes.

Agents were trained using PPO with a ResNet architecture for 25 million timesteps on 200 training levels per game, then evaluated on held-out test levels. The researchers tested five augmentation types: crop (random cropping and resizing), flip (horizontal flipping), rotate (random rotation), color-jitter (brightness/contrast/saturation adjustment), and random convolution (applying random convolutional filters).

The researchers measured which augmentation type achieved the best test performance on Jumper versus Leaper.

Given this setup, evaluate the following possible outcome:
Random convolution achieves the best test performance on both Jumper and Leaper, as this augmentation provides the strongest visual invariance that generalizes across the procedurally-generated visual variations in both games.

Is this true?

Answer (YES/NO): NO